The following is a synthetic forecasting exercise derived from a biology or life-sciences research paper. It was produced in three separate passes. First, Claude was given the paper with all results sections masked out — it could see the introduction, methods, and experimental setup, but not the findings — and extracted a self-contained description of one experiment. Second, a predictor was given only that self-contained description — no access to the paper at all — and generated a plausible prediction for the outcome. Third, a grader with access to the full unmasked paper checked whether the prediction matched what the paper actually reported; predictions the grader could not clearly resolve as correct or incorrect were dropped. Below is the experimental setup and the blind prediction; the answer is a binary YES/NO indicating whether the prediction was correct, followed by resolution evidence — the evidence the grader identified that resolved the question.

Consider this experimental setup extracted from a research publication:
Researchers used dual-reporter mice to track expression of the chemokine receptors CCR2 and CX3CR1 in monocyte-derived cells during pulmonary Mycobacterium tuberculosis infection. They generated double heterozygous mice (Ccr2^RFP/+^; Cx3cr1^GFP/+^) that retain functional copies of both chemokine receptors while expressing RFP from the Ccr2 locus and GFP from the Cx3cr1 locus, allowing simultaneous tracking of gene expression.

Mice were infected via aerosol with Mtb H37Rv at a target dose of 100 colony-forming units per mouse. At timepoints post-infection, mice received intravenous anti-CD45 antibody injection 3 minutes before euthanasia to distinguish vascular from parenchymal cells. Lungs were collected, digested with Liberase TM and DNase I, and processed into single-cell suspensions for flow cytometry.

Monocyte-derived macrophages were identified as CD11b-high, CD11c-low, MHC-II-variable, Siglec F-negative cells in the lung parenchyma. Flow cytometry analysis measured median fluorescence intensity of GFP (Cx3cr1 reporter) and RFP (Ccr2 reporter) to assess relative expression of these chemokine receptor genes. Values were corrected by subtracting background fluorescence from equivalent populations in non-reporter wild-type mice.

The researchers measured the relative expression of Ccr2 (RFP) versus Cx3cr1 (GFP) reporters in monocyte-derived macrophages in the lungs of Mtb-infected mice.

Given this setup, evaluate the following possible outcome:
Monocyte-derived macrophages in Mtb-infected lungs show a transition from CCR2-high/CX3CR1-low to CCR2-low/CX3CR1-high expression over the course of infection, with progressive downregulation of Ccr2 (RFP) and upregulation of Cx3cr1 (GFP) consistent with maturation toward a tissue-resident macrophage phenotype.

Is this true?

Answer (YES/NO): YES